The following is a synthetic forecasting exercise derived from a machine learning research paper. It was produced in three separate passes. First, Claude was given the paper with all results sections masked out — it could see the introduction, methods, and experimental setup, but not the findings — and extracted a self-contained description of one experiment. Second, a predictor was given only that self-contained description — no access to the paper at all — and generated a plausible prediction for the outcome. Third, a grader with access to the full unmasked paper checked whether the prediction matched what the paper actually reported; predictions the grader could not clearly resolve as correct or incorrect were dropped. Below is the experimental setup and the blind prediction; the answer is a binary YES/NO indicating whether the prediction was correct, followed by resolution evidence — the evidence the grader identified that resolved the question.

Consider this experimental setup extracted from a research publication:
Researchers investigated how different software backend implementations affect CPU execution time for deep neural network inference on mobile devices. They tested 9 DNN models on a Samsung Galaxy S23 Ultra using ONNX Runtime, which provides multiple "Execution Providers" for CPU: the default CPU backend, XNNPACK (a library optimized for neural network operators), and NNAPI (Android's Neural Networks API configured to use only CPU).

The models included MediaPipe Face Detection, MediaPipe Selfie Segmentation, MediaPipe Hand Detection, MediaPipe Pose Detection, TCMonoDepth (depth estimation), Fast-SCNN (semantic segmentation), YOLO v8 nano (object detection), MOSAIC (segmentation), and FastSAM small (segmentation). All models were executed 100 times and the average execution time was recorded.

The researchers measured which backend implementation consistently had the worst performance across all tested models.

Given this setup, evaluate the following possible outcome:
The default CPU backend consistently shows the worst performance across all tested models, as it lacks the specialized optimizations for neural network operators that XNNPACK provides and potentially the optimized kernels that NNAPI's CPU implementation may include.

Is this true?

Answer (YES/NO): NO